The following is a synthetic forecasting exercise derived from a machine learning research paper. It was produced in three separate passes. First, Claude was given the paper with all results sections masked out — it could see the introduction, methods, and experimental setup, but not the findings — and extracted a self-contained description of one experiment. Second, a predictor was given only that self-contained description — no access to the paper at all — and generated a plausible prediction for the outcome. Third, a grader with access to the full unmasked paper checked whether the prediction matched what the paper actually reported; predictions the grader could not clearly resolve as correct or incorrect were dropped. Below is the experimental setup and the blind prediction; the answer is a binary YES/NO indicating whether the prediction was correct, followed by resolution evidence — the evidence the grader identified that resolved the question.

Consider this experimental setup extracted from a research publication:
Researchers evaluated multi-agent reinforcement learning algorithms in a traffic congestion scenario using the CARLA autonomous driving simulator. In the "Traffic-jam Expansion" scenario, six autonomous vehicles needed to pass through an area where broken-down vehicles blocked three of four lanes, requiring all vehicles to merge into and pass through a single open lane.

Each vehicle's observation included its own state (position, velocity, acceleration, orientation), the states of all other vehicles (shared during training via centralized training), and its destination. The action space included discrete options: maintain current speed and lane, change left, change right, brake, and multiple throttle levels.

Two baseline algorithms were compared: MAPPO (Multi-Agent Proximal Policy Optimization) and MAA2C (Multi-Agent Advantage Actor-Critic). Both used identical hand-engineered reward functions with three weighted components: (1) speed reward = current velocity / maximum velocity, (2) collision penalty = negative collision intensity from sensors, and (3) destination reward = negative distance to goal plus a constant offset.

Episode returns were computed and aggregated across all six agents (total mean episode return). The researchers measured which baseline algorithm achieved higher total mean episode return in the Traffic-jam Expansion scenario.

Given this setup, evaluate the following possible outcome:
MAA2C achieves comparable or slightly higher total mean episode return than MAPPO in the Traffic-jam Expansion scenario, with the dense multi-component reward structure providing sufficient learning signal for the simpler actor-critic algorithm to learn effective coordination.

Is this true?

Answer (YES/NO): NO